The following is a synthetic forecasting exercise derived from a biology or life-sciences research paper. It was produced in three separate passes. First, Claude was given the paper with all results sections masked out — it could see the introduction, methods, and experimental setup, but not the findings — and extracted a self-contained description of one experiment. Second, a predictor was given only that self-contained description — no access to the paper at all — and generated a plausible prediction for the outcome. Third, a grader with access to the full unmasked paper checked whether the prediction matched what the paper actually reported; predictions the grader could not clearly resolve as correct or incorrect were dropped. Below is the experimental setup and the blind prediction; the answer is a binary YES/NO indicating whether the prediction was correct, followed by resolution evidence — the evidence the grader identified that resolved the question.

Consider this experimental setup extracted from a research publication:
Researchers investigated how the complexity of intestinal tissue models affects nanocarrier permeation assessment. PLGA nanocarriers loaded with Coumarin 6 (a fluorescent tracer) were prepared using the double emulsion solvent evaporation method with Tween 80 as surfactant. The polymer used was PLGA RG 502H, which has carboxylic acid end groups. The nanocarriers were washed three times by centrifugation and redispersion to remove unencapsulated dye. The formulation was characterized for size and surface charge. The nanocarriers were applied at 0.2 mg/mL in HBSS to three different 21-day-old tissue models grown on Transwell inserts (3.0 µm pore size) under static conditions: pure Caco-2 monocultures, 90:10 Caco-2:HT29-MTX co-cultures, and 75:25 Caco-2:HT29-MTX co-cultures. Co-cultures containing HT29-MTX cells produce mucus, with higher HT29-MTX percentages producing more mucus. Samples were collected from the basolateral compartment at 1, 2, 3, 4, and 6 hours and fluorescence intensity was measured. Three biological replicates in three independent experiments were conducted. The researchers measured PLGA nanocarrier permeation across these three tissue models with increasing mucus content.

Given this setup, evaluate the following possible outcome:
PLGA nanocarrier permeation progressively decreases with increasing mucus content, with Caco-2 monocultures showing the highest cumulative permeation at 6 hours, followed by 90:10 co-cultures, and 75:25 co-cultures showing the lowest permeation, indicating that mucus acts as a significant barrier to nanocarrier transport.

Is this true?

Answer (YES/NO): YES